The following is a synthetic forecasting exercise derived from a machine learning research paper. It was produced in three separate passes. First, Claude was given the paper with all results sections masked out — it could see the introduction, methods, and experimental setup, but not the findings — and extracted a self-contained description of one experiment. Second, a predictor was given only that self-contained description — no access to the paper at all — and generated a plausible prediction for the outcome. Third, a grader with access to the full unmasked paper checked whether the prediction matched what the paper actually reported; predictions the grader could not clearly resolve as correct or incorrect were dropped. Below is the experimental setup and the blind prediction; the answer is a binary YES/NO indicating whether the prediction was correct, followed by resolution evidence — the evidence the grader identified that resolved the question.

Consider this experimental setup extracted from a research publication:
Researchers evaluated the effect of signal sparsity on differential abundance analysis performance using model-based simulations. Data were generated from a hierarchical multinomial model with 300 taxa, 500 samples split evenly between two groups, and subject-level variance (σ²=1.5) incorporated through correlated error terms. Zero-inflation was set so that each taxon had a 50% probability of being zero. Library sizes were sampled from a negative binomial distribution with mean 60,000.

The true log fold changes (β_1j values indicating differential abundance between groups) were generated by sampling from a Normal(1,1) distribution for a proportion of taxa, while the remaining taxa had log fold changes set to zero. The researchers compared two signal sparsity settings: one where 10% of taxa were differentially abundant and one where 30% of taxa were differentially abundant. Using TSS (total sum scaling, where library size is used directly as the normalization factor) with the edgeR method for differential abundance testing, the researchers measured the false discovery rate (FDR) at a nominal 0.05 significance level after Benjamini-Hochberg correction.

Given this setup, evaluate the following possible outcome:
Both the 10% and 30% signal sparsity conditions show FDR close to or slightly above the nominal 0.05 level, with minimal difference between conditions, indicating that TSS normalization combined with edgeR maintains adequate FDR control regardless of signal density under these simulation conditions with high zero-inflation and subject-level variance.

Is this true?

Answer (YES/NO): NO